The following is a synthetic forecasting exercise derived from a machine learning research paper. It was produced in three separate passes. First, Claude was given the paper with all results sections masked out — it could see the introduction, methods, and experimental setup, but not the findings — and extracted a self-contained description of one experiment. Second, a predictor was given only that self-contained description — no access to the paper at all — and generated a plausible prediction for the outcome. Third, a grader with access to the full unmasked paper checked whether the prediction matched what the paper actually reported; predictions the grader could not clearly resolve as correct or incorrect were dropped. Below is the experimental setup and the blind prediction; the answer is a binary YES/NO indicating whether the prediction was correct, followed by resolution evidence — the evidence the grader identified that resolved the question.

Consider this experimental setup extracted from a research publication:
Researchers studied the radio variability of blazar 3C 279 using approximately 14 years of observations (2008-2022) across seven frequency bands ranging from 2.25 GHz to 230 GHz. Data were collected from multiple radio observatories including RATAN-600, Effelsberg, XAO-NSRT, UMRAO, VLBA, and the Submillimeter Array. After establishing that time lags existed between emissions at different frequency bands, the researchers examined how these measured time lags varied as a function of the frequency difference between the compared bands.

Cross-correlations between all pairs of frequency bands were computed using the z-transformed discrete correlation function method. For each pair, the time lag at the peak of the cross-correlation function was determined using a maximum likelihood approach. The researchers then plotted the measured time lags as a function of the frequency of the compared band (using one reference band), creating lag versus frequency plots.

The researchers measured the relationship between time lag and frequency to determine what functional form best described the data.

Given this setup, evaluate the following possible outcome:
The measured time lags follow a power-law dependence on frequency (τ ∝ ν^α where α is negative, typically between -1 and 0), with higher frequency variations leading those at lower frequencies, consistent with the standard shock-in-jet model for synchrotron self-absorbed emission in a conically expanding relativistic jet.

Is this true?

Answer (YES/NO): NO